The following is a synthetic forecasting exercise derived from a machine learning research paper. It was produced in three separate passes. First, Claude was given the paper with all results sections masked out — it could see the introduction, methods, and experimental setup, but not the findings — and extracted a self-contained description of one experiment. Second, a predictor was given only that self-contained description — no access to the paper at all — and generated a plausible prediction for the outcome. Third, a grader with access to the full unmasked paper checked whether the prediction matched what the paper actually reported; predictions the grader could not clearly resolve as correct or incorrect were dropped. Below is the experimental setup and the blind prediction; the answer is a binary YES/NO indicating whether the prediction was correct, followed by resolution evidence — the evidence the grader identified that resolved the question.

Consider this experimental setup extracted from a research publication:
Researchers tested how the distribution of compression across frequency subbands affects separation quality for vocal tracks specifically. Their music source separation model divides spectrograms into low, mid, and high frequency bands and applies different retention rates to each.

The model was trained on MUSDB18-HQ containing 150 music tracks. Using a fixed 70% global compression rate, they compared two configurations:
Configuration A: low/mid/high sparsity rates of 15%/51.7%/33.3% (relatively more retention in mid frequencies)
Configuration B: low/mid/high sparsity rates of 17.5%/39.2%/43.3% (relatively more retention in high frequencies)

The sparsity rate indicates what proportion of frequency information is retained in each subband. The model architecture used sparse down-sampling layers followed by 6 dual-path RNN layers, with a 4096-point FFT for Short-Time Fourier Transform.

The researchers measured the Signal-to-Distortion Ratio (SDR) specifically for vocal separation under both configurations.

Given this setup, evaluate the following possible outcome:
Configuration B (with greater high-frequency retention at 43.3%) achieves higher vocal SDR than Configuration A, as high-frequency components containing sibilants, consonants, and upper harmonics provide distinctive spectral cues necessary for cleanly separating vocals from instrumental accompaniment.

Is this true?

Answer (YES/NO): NO